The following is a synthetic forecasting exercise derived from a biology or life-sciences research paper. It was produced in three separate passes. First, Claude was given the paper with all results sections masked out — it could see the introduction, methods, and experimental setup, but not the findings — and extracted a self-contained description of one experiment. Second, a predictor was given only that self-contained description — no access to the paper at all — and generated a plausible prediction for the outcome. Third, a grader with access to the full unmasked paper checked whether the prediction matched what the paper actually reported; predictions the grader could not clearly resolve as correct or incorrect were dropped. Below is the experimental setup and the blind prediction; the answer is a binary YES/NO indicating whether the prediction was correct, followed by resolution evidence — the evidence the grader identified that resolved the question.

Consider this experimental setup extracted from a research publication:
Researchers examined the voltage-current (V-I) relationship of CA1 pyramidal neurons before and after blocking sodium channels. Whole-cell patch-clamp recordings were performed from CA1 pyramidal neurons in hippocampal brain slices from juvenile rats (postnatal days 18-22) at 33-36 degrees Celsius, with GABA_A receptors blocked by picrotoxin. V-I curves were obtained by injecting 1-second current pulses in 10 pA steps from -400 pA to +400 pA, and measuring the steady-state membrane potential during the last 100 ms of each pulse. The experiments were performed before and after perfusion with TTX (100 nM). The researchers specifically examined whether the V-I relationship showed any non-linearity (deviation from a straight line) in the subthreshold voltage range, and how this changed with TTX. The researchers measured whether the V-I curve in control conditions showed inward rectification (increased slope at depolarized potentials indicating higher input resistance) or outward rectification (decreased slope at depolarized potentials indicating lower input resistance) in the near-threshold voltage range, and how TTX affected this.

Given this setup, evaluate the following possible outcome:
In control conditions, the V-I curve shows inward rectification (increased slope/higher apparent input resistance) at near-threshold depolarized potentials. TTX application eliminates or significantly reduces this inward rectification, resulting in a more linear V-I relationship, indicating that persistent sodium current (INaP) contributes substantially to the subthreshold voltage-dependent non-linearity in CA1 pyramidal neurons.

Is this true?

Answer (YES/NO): YES